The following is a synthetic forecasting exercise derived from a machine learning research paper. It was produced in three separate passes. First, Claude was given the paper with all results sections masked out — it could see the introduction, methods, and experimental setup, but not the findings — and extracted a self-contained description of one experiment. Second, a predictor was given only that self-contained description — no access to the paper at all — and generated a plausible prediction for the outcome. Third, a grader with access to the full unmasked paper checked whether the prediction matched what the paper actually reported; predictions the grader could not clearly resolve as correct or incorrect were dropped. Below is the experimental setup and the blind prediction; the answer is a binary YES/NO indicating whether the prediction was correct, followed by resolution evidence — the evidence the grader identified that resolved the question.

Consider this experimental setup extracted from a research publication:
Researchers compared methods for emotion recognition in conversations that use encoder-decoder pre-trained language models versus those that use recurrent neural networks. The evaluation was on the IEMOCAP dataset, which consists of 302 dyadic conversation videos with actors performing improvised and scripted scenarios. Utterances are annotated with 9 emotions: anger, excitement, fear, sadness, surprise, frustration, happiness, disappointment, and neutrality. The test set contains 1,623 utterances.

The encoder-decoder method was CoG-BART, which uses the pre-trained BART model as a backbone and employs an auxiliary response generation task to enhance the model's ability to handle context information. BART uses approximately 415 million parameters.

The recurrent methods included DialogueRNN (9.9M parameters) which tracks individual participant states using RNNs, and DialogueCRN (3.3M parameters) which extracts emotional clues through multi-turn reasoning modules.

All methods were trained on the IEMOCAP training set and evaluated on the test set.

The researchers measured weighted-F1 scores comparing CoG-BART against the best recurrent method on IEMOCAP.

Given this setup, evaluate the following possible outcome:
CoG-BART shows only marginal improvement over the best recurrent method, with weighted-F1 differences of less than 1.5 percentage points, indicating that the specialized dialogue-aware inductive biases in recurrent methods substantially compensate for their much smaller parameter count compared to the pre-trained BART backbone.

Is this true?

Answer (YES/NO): NO